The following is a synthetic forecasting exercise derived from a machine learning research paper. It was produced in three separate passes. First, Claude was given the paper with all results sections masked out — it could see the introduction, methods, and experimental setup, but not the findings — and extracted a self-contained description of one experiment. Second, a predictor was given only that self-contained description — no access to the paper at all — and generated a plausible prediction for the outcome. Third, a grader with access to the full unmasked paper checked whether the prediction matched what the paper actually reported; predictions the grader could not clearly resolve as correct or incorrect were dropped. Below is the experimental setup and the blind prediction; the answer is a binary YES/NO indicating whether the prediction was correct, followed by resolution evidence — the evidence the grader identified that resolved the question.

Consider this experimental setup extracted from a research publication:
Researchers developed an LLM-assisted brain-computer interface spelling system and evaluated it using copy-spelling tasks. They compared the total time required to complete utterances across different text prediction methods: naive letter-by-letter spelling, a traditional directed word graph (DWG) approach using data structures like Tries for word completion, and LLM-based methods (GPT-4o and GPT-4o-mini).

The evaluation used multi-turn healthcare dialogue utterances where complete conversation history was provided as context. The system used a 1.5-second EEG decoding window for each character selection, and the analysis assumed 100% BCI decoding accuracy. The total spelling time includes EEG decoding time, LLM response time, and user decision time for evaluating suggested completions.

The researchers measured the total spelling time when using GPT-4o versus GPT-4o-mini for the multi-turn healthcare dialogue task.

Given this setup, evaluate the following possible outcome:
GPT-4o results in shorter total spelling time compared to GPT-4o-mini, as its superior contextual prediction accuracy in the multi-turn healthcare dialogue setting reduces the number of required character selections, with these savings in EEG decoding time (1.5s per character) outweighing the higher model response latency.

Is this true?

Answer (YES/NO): YES